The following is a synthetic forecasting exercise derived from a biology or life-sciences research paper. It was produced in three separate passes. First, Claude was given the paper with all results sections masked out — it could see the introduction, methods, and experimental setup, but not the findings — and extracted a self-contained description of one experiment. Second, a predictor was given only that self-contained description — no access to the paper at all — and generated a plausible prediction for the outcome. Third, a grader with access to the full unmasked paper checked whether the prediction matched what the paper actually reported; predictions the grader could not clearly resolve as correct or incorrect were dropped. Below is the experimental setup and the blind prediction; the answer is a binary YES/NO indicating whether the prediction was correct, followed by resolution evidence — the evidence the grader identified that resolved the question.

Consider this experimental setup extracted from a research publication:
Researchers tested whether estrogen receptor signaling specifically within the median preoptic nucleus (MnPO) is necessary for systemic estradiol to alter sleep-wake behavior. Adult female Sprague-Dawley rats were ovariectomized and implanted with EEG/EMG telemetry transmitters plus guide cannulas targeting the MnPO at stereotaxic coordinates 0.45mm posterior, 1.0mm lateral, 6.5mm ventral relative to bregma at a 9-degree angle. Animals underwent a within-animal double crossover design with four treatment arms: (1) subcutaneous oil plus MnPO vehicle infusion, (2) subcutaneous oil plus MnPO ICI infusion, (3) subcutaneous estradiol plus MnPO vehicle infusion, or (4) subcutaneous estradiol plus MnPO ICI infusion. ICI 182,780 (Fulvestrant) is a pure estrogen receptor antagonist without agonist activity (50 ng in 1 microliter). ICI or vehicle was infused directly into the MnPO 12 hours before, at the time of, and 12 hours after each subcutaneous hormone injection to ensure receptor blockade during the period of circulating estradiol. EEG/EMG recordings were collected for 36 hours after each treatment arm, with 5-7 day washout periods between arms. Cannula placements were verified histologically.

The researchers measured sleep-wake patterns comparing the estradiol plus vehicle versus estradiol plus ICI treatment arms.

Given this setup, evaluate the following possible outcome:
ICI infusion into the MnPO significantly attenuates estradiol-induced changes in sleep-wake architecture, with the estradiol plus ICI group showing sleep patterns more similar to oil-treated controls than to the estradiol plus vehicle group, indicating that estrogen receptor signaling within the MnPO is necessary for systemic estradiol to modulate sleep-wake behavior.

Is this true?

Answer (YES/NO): YES